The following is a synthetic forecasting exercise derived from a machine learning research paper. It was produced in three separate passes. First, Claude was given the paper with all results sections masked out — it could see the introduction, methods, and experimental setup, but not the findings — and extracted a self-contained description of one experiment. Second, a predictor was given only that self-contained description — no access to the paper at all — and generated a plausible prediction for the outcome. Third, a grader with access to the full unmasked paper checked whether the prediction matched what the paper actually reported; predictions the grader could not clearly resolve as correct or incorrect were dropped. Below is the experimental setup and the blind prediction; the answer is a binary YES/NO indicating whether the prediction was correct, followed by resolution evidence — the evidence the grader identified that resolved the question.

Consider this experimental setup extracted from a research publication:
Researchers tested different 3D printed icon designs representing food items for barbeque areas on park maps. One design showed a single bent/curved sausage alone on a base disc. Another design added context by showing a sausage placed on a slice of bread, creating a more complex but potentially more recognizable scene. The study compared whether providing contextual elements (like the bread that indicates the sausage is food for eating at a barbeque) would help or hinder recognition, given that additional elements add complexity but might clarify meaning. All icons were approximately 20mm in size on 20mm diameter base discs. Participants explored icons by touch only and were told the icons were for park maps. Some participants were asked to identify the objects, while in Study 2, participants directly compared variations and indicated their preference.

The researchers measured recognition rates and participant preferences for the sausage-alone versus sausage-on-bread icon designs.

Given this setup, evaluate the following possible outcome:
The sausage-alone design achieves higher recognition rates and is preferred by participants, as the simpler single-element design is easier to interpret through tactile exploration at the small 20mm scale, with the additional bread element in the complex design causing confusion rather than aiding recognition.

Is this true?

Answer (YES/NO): NO